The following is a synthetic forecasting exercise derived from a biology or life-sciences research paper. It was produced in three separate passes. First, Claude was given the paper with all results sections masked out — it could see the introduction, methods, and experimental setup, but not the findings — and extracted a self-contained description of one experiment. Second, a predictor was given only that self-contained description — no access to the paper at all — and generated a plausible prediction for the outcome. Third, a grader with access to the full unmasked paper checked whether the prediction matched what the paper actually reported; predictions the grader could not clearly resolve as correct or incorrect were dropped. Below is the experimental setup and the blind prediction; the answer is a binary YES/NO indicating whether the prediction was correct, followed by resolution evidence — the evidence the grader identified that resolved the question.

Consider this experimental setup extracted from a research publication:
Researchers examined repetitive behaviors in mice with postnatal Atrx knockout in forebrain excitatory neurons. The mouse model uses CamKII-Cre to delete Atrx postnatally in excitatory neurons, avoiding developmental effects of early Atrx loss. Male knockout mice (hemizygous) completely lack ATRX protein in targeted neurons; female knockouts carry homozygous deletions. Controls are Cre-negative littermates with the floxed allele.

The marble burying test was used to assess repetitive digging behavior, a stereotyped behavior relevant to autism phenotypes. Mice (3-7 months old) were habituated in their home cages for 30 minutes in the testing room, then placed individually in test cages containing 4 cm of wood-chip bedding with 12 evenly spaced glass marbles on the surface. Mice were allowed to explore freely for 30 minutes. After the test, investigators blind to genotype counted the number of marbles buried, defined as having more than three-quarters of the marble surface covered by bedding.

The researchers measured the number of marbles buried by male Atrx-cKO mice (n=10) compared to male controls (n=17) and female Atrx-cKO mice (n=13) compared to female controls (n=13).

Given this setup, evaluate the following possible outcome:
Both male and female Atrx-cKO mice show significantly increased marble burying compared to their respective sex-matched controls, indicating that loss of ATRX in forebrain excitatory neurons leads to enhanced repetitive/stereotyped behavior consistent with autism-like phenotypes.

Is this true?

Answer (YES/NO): NO